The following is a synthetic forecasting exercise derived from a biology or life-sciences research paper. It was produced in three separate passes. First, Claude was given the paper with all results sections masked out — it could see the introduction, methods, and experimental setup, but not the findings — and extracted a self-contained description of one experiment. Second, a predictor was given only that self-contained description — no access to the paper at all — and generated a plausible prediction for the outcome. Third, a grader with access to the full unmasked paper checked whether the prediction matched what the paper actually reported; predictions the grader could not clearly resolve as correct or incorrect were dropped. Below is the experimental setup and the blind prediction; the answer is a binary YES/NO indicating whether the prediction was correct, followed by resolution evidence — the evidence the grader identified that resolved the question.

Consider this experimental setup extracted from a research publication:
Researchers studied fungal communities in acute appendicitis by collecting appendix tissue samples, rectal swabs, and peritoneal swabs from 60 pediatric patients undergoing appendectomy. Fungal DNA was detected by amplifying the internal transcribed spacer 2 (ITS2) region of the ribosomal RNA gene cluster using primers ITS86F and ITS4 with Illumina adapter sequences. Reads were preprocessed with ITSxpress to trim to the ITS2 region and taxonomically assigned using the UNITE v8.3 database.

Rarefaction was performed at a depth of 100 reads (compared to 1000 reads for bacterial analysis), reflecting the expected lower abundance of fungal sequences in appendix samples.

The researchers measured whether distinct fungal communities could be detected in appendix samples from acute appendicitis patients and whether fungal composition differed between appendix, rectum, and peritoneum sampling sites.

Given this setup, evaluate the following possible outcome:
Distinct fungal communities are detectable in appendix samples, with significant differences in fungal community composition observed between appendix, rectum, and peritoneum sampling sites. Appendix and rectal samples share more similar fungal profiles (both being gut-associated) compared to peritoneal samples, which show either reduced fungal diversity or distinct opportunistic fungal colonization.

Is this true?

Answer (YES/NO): NO